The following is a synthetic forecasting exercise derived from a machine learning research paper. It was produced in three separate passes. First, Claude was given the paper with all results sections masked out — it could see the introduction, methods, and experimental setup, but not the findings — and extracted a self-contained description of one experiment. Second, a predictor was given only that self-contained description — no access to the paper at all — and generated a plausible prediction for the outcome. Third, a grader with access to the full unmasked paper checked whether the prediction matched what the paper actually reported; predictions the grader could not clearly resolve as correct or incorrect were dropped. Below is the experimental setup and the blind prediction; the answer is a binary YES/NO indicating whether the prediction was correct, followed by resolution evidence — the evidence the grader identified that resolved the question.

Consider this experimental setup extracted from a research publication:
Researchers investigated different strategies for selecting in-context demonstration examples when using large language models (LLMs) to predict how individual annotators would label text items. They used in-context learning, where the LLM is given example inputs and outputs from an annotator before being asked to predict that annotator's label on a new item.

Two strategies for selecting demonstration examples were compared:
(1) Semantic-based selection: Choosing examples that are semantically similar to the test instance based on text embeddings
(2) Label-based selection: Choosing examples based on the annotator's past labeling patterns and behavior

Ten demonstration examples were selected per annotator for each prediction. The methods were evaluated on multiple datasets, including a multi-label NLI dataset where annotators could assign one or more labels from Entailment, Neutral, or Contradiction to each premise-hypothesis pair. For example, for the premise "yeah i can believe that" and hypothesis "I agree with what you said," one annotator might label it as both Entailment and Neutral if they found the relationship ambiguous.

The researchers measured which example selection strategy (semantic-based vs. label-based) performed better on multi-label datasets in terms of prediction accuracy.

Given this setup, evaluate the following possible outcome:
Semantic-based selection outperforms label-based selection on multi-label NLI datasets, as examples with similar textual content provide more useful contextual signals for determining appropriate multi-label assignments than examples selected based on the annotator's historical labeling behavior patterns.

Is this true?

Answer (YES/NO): NO